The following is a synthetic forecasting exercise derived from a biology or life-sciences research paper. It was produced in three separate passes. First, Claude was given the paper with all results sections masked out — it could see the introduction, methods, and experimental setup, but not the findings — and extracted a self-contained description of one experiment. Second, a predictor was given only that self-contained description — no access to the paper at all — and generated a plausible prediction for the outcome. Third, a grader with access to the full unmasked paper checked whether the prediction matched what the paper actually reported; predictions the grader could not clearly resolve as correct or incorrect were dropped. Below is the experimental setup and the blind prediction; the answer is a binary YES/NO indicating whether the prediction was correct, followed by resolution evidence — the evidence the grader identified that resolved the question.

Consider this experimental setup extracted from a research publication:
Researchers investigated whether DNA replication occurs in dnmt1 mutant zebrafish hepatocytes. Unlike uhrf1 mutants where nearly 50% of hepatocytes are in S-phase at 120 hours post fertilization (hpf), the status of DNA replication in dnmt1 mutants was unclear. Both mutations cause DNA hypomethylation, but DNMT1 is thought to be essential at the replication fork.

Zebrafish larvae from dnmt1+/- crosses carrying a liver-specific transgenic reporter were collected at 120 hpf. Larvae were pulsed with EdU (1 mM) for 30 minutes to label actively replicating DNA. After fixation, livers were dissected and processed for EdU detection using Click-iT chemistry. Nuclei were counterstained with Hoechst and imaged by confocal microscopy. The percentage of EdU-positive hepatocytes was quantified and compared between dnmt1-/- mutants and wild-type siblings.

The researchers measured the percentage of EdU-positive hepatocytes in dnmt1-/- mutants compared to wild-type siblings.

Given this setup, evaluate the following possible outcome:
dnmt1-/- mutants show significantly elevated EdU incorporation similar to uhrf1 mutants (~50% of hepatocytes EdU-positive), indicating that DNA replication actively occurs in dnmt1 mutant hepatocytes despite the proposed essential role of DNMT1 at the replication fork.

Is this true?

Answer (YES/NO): NO